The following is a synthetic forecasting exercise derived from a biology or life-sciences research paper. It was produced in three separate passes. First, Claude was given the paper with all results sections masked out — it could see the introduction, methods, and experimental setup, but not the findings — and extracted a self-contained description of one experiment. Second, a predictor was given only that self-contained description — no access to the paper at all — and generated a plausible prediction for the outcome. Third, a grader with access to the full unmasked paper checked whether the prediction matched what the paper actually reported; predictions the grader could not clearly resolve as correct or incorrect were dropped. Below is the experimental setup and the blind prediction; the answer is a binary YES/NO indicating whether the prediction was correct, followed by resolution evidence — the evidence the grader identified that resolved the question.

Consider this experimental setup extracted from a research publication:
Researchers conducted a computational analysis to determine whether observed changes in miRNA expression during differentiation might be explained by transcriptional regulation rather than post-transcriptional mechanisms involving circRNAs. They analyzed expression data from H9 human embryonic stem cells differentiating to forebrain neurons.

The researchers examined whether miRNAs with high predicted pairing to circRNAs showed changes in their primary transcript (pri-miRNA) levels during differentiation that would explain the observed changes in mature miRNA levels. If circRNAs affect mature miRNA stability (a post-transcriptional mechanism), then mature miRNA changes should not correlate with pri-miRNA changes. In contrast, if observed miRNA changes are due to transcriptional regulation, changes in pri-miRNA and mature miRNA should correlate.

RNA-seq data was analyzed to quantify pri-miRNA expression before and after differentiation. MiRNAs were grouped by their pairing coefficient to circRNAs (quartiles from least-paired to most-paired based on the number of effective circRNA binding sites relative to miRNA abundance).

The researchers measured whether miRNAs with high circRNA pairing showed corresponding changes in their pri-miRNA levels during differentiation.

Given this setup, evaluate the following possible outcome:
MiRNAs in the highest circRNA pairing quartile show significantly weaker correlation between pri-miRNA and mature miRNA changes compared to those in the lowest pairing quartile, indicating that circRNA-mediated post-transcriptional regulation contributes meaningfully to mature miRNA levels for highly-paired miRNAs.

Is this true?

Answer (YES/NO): YES